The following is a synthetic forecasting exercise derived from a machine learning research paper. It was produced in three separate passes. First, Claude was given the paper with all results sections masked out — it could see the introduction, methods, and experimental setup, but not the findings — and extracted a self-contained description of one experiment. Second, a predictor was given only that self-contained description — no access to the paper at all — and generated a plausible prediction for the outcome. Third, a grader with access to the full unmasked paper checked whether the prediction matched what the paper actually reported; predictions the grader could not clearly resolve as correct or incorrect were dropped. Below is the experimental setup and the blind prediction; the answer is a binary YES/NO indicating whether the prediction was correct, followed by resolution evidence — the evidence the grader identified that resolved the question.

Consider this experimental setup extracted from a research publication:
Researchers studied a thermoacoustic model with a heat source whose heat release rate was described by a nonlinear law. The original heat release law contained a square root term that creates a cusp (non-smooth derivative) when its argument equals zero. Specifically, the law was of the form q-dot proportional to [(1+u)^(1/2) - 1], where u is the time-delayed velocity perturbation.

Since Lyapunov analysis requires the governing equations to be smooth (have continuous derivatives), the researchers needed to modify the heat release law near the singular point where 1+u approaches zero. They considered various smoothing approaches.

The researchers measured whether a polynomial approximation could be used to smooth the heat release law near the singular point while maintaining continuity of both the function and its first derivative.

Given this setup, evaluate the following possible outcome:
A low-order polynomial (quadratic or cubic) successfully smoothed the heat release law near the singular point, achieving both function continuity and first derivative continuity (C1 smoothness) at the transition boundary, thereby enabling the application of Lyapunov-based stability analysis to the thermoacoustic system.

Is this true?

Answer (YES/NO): NO